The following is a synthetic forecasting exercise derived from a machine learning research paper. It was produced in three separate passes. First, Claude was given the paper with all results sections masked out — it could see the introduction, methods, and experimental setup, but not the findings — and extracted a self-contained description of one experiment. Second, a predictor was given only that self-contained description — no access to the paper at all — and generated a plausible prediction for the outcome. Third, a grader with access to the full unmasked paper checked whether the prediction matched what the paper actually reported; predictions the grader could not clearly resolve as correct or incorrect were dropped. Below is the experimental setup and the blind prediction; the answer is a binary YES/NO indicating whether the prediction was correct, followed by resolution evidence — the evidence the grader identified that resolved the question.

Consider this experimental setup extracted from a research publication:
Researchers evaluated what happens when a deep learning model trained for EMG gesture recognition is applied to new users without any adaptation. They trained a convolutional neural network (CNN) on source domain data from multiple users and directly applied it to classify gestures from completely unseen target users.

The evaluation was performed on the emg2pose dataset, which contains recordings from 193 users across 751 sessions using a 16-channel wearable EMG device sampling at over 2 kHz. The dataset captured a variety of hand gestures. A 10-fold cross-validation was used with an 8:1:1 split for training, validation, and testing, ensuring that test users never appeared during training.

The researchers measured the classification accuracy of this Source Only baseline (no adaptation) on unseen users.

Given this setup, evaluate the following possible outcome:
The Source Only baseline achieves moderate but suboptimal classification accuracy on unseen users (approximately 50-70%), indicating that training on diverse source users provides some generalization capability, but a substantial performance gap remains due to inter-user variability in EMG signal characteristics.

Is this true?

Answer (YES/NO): YES